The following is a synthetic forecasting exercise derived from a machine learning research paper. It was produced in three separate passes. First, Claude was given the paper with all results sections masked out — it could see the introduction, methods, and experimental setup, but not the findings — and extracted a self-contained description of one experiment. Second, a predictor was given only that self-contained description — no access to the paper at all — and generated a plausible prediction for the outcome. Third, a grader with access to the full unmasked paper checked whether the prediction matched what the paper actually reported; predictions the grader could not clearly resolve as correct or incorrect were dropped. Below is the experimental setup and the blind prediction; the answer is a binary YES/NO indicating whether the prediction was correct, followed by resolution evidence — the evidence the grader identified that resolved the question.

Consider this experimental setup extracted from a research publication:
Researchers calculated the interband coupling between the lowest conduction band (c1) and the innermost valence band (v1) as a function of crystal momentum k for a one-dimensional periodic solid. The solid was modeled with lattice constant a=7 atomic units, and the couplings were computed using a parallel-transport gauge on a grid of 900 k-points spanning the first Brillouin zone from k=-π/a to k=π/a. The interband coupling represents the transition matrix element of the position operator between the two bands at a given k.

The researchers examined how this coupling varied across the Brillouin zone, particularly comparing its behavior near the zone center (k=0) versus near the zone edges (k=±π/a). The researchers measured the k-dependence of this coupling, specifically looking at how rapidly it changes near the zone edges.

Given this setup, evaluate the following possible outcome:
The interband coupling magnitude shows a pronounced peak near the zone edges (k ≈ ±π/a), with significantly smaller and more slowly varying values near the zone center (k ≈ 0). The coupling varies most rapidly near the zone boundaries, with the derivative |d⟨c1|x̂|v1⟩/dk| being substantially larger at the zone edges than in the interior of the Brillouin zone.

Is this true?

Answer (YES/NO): NO